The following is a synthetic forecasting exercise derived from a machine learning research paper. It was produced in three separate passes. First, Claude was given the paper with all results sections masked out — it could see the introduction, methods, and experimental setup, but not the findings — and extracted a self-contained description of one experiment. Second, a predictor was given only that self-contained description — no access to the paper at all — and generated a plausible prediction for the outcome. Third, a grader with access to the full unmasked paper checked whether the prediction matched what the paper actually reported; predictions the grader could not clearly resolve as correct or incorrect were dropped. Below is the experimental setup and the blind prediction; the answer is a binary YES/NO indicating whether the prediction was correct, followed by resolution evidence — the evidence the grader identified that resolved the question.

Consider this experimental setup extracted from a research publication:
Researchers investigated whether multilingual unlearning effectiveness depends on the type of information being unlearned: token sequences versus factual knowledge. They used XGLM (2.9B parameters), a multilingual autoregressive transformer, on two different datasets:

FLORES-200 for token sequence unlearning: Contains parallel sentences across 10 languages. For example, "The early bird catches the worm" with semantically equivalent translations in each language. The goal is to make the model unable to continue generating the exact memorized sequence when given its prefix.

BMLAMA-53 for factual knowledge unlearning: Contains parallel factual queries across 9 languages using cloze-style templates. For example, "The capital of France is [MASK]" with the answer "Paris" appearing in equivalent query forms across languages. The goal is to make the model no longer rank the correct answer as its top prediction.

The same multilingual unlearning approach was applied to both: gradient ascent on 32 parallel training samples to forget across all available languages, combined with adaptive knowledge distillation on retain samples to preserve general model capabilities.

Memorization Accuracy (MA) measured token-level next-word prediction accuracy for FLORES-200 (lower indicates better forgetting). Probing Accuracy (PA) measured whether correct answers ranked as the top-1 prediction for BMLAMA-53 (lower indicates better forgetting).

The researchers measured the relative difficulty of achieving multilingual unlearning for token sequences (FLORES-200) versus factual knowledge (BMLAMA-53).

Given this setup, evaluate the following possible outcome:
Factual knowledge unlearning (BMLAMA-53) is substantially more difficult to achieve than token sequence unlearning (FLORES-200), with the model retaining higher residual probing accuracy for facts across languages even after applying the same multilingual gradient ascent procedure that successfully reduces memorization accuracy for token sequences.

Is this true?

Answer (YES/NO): NO